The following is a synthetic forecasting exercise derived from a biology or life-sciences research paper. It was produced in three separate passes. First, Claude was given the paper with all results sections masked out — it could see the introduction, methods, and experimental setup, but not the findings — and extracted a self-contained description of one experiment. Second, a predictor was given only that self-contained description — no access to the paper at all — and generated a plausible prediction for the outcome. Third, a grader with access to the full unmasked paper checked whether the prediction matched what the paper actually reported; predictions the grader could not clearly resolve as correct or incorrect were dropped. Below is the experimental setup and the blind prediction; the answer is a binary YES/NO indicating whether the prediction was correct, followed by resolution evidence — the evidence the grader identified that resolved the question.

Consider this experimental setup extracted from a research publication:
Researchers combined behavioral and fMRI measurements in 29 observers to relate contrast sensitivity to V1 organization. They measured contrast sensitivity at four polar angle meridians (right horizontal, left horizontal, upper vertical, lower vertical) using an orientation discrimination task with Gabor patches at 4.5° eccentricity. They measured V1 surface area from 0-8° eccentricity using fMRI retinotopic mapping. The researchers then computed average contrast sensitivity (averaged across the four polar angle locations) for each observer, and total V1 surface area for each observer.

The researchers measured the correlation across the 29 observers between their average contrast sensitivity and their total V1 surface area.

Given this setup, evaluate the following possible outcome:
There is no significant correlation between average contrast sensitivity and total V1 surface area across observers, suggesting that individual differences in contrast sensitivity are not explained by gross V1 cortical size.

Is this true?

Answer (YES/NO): NO